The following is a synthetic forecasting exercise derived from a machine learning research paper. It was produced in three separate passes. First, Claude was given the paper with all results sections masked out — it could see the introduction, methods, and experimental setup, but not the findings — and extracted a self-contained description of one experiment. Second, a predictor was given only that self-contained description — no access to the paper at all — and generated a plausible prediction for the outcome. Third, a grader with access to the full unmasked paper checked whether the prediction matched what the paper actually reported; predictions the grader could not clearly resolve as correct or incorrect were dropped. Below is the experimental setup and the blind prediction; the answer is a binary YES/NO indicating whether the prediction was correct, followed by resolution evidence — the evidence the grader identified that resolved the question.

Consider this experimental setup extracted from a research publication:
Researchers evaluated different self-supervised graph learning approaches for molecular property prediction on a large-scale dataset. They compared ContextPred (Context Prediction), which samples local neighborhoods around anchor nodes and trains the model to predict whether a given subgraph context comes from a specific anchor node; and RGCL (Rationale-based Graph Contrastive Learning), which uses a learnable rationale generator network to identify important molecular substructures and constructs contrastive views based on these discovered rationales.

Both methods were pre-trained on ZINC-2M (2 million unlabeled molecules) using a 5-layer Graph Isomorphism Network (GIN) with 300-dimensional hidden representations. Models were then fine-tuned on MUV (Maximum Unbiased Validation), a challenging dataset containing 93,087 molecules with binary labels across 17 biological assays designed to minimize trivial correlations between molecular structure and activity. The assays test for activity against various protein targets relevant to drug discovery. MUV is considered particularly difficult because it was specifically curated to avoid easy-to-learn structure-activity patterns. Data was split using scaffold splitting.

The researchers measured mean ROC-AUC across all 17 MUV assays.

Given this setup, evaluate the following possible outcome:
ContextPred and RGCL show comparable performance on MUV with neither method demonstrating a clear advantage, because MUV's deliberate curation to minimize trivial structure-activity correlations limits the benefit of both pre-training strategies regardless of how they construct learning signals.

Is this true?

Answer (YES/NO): NO